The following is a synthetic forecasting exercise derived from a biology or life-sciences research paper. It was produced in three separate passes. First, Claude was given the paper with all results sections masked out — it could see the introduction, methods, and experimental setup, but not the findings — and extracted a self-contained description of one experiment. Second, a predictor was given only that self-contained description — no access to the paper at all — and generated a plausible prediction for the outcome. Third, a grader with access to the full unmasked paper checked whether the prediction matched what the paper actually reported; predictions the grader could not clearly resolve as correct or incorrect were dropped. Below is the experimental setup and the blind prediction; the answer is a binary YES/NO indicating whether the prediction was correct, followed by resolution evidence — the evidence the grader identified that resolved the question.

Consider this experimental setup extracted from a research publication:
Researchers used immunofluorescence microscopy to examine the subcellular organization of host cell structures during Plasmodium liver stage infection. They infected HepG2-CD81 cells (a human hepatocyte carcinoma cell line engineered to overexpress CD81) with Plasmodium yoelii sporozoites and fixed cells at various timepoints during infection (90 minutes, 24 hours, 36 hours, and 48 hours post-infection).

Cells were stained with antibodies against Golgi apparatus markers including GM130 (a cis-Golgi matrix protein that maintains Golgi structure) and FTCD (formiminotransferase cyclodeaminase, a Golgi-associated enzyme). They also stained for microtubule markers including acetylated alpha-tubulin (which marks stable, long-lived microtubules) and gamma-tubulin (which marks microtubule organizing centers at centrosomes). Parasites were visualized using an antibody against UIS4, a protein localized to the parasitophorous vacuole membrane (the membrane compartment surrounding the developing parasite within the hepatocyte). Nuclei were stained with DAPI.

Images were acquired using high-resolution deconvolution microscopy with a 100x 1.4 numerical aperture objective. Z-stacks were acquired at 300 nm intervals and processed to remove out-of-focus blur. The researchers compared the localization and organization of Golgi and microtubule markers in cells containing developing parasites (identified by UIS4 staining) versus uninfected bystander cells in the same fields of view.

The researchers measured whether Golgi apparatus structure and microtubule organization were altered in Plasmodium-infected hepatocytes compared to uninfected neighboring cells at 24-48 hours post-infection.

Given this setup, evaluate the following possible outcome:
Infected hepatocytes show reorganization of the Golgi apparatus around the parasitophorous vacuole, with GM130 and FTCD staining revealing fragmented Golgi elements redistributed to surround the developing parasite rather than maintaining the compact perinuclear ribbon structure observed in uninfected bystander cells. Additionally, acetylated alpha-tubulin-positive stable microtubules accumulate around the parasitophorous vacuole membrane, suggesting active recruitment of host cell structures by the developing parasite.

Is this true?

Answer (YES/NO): YES